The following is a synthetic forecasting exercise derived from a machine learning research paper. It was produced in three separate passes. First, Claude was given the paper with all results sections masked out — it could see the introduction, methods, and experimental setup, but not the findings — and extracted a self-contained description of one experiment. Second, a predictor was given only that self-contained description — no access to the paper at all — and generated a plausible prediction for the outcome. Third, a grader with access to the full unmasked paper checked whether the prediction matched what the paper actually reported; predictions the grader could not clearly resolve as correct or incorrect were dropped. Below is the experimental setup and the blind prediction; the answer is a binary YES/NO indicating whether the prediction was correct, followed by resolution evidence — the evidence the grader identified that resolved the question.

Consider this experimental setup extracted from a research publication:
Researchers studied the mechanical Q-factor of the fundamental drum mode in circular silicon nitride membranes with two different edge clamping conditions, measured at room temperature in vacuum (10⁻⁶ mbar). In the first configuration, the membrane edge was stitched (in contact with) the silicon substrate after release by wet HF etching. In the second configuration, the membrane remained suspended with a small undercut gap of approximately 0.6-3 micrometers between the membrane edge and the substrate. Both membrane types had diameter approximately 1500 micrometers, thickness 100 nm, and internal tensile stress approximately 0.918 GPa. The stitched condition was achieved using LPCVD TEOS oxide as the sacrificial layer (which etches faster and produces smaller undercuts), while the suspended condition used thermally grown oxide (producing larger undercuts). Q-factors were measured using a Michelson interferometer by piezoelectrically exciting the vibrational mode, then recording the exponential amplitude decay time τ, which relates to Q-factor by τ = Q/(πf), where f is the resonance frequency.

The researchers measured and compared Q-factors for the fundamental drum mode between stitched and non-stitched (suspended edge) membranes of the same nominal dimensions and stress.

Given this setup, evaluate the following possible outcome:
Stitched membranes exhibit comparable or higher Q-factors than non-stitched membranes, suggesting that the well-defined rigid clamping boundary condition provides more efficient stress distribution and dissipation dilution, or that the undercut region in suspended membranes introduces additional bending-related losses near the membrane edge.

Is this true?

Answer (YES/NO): YES